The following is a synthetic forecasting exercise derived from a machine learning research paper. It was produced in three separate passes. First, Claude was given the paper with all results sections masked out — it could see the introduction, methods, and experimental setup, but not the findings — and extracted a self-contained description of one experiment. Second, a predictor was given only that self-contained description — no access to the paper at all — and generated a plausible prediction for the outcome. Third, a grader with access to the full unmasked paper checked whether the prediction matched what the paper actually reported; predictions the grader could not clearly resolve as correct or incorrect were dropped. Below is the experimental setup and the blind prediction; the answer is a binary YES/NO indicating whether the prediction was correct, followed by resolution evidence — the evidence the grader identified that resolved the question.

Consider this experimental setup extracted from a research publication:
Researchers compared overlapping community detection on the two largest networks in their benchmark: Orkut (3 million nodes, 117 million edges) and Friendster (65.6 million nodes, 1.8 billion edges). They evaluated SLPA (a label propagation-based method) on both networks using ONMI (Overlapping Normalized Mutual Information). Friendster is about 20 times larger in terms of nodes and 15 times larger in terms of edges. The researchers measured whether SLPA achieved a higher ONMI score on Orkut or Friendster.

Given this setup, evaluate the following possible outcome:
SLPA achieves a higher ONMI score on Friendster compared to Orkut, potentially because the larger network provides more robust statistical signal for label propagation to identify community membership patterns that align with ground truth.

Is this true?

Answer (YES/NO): NO